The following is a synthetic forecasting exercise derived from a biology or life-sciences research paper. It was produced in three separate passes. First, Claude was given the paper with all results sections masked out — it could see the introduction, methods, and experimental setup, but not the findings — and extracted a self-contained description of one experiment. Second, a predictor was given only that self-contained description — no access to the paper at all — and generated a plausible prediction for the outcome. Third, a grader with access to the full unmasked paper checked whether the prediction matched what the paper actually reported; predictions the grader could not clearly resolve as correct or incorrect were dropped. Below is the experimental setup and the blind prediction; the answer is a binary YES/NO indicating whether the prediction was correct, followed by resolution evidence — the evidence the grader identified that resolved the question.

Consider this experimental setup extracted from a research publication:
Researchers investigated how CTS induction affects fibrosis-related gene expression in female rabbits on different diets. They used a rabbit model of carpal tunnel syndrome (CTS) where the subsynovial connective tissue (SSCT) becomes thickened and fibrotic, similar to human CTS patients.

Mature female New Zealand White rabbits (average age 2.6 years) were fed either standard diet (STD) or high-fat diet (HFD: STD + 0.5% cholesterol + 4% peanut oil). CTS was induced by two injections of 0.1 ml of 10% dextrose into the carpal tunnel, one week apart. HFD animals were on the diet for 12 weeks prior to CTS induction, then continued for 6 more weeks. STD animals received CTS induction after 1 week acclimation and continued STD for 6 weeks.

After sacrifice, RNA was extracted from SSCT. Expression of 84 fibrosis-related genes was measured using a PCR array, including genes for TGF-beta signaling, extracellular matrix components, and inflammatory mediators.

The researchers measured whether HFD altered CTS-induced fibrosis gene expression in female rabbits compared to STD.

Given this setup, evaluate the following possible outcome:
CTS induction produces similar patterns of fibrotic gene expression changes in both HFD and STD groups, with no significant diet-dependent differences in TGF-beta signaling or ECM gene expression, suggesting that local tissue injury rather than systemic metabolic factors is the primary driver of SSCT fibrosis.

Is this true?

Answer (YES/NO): NO